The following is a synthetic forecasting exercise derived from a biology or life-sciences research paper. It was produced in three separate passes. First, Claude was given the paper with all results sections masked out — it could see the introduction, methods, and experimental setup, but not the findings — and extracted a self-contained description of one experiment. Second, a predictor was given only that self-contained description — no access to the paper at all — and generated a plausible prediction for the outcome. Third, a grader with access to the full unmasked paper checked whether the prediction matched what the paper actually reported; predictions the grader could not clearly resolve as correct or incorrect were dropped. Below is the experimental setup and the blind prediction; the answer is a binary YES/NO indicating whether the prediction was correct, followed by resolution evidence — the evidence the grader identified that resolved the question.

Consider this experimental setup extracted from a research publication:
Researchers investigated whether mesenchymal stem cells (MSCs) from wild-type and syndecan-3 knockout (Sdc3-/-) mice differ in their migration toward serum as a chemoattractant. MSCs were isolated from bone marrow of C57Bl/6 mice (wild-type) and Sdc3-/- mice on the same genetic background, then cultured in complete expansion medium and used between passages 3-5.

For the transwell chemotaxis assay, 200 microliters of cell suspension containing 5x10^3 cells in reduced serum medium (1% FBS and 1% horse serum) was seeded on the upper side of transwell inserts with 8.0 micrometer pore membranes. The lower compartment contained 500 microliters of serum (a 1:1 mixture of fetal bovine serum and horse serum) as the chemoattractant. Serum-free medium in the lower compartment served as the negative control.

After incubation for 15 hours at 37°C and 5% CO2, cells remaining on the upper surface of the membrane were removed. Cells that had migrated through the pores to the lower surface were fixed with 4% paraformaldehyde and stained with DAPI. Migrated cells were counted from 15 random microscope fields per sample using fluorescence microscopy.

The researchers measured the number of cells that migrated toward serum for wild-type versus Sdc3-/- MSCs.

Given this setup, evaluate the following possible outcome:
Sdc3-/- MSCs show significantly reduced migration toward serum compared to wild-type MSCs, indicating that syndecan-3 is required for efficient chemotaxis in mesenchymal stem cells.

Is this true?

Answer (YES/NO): NO